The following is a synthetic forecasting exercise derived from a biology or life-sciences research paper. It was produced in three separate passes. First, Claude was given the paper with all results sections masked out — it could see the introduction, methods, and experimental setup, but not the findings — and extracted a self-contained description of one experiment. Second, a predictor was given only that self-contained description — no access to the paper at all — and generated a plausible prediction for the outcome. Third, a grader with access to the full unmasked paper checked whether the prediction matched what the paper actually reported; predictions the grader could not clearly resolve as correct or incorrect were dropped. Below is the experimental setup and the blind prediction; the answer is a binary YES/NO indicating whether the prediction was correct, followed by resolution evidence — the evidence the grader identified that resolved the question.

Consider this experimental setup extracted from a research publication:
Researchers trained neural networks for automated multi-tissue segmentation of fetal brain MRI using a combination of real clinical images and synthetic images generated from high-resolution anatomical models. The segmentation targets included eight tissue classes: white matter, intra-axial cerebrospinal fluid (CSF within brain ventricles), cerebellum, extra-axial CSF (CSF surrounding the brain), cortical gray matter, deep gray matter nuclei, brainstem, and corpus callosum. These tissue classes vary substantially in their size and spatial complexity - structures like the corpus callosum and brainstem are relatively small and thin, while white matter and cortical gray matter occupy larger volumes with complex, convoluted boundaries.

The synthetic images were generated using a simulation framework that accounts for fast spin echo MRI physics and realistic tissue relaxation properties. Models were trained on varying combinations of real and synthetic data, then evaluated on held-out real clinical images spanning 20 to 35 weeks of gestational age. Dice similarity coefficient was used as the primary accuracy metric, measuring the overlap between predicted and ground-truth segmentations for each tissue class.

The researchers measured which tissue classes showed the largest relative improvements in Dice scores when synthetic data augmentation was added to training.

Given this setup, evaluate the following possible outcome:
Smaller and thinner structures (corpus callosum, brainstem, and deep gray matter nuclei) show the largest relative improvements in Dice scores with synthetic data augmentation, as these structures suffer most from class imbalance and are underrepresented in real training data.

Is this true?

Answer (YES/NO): NO